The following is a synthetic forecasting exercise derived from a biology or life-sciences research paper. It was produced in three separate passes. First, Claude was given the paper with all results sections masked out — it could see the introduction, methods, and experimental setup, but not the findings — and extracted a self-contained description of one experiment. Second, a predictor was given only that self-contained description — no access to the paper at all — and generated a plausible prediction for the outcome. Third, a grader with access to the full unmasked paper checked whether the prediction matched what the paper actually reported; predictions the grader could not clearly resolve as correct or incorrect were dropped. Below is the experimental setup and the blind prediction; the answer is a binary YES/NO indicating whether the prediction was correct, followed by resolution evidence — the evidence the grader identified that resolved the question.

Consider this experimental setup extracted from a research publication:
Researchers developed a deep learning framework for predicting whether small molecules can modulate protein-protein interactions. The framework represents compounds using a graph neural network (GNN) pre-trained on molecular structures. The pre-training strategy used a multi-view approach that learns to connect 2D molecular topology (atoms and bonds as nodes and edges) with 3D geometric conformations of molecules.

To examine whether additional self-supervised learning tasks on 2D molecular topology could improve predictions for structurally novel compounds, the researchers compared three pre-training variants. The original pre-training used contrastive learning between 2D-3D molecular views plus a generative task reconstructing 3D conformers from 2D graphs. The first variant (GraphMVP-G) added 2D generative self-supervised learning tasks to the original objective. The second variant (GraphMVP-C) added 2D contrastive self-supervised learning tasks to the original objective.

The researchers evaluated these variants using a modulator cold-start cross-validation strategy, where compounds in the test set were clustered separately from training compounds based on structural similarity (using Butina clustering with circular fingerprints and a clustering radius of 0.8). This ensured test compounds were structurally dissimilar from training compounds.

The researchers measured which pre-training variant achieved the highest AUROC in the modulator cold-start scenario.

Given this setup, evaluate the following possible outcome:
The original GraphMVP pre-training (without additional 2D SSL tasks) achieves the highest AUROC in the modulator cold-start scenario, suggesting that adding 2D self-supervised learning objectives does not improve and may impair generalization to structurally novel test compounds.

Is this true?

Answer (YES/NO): NO